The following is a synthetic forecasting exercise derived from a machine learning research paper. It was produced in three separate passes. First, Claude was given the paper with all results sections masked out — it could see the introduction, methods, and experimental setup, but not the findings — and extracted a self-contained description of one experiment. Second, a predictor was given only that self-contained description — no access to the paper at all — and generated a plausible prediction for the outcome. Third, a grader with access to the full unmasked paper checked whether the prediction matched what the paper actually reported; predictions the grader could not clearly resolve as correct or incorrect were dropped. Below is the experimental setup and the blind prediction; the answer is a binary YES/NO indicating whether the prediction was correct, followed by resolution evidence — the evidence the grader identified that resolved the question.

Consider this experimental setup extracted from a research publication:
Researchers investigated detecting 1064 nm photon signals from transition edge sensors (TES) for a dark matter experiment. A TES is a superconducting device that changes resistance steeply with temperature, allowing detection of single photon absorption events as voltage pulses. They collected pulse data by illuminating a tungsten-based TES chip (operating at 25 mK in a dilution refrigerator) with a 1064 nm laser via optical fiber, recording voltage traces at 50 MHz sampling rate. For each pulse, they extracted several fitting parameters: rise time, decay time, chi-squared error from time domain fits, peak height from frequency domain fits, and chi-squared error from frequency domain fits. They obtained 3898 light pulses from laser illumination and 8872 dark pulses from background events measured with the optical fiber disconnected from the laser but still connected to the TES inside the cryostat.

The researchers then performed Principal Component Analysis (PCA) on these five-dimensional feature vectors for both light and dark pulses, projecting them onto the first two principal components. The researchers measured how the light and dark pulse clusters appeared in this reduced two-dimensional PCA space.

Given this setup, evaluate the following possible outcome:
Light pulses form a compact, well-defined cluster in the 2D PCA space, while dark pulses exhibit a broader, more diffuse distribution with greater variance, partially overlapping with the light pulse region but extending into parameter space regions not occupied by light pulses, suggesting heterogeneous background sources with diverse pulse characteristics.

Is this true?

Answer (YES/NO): YES